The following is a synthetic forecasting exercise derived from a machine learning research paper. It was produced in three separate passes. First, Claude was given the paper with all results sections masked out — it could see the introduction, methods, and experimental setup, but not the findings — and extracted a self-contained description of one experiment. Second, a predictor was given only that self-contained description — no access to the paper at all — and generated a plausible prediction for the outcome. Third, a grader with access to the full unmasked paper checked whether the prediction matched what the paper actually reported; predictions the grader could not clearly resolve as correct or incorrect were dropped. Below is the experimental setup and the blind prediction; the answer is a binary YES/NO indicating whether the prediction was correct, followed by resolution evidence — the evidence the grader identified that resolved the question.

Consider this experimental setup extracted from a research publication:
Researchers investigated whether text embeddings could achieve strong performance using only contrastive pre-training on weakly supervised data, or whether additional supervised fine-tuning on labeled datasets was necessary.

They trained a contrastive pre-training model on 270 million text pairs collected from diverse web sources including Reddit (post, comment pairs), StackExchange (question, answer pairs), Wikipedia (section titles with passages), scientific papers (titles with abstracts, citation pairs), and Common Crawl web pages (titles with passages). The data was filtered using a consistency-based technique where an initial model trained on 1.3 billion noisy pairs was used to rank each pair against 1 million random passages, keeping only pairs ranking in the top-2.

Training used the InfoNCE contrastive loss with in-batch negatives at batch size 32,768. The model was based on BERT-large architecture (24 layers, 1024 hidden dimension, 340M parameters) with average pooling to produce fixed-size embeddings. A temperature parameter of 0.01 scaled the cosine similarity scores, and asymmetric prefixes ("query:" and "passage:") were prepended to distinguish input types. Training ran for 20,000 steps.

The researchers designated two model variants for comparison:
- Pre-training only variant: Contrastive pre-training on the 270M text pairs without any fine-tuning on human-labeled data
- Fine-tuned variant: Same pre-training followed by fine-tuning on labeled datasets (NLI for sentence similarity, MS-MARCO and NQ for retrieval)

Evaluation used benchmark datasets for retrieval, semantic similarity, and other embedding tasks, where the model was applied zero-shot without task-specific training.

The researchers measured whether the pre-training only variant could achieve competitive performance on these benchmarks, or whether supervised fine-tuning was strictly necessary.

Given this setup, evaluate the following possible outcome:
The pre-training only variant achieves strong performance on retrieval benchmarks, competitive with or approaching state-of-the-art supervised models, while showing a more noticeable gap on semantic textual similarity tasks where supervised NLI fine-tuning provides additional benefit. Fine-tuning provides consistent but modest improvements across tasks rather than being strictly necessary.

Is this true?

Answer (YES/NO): NO